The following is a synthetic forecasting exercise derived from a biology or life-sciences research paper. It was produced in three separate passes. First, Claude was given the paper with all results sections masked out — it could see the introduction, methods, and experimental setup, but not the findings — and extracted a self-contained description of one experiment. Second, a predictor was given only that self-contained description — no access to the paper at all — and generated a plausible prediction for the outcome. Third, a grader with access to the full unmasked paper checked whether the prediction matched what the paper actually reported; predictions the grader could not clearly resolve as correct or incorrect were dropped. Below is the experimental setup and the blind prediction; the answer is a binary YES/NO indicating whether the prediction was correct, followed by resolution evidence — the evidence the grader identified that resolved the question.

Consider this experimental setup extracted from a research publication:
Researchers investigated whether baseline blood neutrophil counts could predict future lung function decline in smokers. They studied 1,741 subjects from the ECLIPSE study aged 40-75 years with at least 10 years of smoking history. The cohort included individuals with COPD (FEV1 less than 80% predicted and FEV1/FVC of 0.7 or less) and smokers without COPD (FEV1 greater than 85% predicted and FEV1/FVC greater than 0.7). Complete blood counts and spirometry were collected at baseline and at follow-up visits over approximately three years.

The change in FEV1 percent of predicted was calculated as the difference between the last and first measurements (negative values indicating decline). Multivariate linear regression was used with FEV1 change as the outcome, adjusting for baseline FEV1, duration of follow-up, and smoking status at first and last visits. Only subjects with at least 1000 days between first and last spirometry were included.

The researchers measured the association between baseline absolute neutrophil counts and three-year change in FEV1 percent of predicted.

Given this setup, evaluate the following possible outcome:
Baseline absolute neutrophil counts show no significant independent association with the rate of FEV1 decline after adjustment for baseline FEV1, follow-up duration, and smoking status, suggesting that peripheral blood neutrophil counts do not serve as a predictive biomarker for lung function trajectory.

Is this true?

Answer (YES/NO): YES